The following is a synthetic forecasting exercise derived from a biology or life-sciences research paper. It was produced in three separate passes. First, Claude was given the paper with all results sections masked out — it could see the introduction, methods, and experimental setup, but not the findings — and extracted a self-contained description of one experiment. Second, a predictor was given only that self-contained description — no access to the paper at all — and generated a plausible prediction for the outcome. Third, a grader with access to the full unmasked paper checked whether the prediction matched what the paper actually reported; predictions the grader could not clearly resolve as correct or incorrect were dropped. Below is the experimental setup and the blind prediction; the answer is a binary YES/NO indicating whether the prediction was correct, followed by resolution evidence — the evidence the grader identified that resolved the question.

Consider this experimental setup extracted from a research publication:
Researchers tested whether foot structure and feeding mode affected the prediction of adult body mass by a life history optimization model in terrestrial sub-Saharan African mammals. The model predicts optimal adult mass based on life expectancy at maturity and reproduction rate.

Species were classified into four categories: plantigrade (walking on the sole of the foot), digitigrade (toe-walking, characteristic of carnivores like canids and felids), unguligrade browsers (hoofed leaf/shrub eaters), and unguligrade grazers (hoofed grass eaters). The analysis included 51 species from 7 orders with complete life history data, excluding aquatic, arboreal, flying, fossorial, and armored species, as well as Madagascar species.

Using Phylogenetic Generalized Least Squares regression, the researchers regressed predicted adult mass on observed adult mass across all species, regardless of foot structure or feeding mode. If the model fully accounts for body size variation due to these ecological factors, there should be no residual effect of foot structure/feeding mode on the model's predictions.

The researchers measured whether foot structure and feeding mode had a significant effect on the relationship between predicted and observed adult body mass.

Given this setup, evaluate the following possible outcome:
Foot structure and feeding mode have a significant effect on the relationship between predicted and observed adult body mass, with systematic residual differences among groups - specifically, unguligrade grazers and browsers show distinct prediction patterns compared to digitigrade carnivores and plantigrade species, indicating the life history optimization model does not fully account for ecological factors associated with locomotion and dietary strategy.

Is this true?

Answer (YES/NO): NO